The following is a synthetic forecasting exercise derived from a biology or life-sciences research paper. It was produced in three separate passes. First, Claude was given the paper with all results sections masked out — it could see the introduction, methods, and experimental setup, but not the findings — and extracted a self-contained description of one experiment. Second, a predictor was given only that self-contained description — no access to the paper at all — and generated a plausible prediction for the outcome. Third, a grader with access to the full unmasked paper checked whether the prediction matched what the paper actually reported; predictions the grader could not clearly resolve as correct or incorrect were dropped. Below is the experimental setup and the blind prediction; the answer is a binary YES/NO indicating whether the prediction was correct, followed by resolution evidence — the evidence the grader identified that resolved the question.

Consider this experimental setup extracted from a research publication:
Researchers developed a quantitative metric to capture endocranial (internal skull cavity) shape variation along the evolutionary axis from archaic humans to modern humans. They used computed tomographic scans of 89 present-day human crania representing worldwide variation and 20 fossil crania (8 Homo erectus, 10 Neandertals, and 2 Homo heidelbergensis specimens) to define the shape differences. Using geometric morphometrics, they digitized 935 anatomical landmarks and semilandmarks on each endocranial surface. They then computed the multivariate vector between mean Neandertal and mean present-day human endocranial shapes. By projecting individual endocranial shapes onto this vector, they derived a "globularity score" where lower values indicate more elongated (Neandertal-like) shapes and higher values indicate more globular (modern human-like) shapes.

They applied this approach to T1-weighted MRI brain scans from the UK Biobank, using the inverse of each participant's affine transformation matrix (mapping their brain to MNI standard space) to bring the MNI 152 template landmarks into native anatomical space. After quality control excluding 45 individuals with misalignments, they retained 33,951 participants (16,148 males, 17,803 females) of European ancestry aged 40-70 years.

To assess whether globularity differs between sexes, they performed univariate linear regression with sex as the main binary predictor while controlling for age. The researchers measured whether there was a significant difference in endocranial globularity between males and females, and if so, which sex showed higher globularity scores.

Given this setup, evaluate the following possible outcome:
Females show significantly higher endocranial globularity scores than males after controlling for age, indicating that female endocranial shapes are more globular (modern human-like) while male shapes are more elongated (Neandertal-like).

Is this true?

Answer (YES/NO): NO